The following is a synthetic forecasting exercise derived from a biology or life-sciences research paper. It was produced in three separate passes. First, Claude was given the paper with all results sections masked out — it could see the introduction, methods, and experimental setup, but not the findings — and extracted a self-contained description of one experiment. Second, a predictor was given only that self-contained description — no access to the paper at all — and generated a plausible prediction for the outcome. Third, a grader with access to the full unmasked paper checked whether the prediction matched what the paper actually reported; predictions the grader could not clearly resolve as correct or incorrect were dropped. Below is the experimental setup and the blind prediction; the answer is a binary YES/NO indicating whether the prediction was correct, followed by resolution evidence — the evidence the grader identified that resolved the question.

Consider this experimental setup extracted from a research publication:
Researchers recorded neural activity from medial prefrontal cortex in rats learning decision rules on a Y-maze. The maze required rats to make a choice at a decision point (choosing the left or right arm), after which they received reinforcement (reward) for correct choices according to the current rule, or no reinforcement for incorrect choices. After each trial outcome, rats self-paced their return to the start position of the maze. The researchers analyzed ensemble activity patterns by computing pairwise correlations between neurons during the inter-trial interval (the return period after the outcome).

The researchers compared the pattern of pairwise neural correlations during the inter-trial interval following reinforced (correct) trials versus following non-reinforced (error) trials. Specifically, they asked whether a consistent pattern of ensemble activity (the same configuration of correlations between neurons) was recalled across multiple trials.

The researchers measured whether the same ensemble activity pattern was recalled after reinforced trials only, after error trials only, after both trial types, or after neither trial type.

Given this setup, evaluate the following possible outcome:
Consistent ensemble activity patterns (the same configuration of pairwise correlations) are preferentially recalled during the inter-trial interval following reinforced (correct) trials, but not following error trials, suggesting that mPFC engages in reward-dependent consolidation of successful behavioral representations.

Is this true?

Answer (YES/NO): YES